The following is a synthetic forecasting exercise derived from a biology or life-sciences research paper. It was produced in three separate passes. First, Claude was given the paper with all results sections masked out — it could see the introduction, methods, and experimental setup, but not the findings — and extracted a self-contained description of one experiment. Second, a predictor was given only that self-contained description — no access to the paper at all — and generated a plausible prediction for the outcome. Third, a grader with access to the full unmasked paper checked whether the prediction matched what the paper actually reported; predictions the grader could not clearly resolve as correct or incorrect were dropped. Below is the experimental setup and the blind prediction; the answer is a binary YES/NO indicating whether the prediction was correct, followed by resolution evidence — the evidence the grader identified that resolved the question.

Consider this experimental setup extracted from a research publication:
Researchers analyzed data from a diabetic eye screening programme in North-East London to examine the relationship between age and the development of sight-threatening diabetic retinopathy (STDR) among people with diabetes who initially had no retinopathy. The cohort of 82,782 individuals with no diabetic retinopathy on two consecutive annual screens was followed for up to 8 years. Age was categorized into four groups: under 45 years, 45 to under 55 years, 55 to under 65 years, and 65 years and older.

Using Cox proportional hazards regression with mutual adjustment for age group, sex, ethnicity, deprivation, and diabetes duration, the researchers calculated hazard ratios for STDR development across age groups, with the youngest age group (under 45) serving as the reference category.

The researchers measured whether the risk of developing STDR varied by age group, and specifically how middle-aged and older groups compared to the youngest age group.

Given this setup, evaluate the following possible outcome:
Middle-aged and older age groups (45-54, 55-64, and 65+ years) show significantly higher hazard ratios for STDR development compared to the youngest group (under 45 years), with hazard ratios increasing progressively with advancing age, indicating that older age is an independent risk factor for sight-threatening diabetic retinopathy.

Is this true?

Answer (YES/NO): NO